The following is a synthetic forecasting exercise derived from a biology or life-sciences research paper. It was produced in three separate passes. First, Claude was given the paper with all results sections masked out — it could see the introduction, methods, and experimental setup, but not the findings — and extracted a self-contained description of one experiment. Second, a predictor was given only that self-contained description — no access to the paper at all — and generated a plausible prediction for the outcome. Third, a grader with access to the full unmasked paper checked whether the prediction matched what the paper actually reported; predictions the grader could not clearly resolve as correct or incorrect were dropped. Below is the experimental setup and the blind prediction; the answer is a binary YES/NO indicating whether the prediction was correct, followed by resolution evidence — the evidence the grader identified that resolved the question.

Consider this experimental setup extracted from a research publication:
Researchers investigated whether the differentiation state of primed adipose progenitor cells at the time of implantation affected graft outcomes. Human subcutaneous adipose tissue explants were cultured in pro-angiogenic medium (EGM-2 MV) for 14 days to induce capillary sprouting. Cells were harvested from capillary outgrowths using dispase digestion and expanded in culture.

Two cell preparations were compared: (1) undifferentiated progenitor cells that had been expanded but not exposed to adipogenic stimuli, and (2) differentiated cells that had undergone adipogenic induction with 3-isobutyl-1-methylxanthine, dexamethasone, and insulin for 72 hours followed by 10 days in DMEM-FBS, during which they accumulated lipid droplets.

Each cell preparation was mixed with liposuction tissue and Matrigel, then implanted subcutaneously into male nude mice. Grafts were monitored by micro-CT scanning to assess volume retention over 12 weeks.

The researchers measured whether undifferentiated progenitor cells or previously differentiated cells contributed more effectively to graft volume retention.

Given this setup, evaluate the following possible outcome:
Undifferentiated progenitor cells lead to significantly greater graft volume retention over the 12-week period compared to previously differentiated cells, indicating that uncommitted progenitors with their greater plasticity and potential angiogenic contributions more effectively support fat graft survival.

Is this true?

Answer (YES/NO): NO